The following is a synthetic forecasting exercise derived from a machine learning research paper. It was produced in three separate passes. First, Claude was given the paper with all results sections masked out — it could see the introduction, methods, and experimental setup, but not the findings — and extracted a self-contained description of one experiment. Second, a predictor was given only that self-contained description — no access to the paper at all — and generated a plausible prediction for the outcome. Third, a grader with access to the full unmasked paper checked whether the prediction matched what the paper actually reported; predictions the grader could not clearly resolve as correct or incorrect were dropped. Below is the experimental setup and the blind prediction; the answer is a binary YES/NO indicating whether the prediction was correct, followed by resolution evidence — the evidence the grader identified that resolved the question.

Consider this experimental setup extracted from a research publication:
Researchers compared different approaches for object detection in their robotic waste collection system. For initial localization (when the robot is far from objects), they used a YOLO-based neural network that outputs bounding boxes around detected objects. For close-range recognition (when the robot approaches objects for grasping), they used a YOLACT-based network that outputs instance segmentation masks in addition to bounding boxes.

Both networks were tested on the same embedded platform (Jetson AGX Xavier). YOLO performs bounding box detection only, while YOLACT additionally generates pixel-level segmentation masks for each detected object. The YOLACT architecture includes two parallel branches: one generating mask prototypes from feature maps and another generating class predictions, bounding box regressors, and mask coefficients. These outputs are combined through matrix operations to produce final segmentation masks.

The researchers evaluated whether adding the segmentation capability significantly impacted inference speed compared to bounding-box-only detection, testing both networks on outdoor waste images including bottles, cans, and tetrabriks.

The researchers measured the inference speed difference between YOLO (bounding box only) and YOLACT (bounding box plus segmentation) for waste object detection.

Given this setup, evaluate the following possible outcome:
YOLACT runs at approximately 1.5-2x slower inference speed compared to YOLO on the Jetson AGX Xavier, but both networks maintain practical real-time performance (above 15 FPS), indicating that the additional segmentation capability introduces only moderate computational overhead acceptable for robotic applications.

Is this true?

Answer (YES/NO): NO